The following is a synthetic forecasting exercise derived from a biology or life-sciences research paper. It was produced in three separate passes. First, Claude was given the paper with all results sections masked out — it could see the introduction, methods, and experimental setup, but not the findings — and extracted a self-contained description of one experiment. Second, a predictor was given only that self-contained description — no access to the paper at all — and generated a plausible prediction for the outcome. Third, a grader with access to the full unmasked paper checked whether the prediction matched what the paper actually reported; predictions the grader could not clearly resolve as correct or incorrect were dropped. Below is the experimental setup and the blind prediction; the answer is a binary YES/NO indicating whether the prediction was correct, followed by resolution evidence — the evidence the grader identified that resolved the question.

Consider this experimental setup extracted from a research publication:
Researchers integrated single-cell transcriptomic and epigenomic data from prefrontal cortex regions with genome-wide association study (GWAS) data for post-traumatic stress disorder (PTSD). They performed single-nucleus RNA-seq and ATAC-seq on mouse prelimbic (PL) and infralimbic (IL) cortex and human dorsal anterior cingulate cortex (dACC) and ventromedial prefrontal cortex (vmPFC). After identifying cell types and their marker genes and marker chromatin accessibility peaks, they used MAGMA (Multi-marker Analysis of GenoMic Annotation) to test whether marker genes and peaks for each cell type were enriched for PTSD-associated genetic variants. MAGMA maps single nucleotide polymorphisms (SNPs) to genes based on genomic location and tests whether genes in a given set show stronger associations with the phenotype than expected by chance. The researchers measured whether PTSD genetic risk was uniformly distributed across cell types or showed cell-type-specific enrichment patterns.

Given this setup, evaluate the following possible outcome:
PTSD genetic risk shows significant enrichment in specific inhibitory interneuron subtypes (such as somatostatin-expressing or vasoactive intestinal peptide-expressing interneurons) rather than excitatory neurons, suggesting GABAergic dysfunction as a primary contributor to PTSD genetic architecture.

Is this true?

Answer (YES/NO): NO